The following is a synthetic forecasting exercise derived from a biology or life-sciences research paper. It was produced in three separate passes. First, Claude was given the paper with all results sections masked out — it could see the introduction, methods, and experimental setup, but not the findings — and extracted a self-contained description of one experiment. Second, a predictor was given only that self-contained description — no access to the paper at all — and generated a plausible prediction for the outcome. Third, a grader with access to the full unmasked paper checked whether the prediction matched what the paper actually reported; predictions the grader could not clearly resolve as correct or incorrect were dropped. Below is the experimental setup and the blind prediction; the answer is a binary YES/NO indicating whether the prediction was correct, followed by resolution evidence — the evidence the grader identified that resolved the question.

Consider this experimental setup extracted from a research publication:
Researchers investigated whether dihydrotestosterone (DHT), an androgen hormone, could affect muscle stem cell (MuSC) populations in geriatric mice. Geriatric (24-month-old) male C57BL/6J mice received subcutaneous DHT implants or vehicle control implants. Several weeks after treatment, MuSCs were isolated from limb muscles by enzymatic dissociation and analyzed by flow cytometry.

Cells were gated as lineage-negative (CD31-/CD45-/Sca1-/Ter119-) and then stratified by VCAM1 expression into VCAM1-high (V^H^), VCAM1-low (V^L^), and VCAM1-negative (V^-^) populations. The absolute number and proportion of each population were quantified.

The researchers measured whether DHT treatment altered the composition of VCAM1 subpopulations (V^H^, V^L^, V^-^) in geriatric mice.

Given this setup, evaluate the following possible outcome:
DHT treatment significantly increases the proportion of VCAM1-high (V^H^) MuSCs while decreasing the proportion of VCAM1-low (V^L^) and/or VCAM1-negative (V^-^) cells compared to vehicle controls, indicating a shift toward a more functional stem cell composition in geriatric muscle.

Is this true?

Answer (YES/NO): YES